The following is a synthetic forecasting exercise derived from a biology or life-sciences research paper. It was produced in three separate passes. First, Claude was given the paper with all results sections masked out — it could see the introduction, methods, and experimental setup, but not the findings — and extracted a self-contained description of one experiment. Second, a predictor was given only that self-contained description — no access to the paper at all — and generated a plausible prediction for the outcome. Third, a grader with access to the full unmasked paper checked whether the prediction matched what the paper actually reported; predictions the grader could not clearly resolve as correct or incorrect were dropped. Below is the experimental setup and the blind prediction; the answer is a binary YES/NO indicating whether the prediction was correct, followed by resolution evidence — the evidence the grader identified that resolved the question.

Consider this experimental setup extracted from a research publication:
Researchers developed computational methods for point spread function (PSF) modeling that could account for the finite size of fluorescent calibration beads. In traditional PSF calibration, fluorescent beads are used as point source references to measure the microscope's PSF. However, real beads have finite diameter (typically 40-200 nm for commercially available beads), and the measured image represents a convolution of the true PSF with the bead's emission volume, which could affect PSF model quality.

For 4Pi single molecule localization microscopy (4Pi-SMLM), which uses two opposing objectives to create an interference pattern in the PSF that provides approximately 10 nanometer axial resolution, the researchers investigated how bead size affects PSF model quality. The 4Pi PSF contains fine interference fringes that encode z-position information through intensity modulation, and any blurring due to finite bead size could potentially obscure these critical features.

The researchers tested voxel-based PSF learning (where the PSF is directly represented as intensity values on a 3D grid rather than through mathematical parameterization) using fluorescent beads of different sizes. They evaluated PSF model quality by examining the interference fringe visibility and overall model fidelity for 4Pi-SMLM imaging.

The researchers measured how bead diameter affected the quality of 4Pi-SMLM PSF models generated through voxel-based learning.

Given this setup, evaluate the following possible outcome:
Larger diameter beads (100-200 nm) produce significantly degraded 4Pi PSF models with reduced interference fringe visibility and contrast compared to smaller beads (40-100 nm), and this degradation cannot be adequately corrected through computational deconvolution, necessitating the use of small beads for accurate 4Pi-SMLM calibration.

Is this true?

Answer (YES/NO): NO